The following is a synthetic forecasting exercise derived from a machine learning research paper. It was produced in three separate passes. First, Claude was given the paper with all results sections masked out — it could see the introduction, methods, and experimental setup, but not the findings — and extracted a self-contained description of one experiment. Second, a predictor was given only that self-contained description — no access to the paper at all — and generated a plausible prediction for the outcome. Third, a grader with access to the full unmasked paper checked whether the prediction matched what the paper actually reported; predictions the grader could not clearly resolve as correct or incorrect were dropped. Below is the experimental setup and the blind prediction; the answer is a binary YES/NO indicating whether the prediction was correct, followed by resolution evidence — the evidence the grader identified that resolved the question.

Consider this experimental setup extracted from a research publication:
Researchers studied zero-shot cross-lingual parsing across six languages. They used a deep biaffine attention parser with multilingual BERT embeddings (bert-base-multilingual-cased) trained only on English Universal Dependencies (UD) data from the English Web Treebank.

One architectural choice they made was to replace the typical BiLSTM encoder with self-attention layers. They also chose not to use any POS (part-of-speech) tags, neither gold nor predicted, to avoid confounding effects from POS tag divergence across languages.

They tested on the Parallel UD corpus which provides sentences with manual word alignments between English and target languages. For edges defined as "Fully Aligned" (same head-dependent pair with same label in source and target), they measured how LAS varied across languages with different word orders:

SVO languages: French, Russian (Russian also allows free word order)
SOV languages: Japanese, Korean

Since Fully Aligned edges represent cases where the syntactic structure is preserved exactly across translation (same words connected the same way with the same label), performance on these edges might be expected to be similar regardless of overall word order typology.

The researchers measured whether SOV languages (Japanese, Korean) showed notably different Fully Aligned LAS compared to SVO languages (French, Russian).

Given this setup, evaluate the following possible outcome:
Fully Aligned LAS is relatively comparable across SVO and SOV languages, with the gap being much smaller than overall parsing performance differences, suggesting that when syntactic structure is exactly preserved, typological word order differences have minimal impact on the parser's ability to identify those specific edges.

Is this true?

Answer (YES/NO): NO